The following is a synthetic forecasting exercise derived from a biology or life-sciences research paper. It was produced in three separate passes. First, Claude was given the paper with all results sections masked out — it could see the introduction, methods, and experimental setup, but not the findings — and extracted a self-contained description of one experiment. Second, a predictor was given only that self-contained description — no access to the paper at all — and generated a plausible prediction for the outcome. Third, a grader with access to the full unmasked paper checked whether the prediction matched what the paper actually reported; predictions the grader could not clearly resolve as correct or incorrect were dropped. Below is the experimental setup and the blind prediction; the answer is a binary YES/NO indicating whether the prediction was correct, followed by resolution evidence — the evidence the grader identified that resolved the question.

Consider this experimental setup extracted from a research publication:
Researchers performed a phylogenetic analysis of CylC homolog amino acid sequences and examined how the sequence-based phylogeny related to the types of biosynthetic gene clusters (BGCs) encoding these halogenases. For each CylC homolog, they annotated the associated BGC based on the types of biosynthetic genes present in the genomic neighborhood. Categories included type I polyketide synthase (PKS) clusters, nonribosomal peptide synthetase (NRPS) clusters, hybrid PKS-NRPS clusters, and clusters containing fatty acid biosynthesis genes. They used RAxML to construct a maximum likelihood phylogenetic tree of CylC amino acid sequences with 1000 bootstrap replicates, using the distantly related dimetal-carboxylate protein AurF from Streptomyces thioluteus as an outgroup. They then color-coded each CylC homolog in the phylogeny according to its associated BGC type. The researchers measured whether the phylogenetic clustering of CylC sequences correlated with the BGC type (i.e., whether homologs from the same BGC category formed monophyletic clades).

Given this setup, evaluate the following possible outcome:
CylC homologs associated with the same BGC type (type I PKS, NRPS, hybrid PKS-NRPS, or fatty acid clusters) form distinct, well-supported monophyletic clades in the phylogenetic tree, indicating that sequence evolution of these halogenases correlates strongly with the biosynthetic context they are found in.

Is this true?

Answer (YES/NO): NO